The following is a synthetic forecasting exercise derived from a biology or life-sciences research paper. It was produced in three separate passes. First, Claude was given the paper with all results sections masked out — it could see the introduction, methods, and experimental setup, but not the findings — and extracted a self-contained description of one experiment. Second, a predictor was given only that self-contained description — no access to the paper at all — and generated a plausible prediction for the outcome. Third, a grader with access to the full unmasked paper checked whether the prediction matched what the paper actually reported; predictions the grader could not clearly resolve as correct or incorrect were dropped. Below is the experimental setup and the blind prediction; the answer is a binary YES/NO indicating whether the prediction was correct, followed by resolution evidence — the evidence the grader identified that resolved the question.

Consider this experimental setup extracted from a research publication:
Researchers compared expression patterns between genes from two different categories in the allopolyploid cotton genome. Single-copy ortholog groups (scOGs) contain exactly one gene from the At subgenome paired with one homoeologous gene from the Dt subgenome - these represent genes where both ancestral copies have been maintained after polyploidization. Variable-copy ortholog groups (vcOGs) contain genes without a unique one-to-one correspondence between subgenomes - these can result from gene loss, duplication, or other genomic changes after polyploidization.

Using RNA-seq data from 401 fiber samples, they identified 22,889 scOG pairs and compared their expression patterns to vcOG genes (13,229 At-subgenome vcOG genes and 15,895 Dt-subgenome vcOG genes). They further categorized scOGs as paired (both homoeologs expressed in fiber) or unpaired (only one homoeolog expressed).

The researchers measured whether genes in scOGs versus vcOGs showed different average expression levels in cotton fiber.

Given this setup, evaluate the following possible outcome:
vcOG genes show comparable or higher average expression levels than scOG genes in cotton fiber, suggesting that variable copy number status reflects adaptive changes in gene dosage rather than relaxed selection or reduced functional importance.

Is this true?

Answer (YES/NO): NO